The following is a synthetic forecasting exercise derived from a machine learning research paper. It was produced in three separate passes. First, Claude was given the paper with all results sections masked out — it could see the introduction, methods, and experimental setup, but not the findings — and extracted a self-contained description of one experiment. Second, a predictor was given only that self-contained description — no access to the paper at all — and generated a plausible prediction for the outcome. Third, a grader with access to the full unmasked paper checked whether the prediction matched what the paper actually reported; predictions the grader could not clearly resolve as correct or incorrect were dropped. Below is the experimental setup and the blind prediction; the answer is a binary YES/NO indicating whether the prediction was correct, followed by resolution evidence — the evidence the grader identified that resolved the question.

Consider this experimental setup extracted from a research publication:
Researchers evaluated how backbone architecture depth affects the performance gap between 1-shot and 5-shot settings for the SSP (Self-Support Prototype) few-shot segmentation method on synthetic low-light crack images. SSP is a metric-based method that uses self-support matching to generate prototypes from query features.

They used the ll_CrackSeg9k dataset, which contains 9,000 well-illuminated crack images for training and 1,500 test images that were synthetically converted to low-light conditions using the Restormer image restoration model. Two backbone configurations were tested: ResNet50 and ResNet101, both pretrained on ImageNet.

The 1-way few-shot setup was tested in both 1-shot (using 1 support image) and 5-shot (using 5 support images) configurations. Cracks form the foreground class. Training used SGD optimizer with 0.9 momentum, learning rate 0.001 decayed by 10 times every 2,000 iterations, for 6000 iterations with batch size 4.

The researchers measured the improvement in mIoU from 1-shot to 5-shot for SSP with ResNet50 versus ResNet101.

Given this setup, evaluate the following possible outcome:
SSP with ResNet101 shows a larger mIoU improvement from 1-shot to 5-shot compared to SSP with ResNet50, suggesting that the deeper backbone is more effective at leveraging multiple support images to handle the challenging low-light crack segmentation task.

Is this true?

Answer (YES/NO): YES